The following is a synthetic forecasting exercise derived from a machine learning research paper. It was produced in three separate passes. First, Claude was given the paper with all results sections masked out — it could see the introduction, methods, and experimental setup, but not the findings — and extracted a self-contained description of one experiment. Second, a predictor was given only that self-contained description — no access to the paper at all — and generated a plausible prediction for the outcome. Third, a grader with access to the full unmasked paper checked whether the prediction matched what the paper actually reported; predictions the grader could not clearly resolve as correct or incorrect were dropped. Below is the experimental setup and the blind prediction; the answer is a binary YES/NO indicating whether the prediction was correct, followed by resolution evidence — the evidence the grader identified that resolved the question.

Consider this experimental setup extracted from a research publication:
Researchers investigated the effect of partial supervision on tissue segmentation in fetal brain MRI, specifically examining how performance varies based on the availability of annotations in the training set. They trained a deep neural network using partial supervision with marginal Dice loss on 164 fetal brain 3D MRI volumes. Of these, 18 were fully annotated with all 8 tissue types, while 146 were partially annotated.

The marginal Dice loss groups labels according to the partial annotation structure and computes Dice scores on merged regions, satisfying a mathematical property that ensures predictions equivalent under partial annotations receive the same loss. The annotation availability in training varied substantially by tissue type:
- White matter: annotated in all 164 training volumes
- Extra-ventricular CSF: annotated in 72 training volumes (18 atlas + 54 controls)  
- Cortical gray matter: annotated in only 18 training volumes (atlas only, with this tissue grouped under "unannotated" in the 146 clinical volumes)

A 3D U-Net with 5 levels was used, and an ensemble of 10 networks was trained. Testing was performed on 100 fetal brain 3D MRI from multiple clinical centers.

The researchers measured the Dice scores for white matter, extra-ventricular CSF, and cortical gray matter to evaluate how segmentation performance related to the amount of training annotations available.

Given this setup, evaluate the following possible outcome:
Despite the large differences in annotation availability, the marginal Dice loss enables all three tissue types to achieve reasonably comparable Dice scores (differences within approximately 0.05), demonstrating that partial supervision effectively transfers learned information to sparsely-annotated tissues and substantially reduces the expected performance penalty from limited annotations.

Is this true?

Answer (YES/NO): NO